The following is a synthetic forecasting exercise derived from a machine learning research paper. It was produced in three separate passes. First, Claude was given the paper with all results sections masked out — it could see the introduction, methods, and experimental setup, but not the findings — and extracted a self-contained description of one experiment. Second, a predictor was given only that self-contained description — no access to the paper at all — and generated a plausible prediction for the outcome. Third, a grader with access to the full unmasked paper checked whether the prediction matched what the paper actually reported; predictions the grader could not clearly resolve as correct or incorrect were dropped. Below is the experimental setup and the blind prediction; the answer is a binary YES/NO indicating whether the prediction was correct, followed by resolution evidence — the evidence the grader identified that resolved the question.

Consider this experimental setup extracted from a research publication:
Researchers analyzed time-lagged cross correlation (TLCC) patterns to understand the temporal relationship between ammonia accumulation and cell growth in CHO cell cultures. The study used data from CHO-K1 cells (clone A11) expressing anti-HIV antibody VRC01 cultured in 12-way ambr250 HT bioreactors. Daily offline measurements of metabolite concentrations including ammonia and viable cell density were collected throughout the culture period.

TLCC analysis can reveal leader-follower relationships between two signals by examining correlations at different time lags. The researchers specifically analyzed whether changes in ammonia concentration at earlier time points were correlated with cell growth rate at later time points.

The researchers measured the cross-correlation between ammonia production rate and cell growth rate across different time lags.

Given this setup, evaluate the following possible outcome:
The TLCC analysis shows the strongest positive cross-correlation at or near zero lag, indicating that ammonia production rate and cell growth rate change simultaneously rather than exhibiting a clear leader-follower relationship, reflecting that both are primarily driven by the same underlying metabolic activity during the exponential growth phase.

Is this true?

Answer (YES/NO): NO